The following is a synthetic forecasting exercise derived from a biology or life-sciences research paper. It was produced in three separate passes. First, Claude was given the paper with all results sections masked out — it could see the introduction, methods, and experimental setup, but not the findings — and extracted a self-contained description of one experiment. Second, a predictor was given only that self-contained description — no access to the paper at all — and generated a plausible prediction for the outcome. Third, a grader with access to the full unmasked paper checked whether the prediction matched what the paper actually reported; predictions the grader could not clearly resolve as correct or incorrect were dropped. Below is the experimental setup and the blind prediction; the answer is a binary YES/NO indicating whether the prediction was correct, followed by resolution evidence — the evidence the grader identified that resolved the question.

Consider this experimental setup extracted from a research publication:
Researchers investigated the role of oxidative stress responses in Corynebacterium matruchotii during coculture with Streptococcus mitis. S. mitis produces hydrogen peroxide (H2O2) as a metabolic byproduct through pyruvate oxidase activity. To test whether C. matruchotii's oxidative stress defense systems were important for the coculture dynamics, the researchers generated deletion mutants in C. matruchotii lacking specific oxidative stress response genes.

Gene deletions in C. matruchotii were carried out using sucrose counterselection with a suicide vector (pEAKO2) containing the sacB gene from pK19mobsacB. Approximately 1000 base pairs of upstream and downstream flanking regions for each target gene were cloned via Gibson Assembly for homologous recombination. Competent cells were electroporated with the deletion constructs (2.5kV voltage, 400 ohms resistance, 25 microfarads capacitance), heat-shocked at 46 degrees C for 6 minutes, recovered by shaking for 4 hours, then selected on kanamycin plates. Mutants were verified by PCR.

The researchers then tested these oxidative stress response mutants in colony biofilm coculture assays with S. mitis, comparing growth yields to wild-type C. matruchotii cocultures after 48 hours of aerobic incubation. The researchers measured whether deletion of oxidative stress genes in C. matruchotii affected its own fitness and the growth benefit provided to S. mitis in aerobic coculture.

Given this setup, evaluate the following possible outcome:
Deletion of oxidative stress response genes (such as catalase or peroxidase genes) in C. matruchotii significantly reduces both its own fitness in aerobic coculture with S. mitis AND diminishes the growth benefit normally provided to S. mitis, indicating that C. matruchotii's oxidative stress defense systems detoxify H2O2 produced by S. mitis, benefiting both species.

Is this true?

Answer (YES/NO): YES